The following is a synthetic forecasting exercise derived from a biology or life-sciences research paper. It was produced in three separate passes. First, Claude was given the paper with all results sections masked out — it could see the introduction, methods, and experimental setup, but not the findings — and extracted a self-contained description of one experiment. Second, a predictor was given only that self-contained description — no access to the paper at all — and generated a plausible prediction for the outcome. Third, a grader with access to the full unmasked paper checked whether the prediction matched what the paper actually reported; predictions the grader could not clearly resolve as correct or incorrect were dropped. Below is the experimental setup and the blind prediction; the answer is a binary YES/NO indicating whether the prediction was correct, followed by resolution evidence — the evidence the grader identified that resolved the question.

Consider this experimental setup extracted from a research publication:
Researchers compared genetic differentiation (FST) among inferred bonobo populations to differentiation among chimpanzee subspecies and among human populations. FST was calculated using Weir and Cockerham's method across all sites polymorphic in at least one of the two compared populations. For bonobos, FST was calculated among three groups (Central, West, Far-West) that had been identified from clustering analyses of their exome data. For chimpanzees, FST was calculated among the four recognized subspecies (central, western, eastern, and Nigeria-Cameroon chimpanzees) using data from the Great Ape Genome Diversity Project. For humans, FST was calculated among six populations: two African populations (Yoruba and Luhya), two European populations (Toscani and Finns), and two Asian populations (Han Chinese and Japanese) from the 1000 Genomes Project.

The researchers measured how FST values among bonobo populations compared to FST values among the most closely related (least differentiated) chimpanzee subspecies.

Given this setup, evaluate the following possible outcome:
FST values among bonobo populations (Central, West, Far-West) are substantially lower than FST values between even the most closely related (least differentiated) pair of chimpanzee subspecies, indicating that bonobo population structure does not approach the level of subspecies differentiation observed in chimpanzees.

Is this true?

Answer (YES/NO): NO